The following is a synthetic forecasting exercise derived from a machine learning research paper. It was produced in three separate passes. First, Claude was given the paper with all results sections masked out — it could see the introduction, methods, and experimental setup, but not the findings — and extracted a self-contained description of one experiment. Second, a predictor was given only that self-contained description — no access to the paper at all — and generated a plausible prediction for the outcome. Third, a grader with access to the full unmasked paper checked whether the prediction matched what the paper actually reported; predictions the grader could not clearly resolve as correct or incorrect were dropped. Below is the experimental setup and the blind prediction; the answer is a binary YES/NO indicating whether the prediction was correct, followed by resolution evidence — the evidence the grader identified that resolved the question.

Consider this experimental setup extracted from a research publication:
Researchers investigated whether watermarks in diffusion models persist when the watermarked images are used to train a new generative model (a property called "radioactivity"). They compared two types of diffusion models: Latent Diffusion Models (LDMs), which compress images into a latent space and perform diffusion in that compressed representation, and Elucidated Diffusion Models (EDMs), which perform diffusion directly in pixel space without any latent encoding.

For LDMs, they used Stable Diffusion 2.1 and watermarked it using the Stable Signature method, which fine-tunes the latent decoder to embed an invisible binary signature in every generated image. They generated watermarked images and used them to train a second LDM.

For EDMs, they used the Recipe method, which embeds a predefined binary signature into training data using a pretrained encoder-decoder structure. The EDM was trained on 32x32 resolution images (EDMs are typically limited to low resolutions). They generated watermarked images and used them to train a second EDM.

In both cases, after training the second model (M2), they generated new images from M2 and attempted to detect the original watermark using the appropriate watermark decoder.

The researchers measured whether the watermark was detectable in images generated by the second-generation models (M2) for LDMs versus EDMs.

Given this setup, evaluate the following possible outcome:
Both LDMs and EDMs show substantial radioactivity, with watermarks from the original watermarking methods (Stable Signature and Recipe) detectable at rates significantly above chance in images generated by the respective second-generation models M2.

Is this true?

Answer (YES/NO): NO